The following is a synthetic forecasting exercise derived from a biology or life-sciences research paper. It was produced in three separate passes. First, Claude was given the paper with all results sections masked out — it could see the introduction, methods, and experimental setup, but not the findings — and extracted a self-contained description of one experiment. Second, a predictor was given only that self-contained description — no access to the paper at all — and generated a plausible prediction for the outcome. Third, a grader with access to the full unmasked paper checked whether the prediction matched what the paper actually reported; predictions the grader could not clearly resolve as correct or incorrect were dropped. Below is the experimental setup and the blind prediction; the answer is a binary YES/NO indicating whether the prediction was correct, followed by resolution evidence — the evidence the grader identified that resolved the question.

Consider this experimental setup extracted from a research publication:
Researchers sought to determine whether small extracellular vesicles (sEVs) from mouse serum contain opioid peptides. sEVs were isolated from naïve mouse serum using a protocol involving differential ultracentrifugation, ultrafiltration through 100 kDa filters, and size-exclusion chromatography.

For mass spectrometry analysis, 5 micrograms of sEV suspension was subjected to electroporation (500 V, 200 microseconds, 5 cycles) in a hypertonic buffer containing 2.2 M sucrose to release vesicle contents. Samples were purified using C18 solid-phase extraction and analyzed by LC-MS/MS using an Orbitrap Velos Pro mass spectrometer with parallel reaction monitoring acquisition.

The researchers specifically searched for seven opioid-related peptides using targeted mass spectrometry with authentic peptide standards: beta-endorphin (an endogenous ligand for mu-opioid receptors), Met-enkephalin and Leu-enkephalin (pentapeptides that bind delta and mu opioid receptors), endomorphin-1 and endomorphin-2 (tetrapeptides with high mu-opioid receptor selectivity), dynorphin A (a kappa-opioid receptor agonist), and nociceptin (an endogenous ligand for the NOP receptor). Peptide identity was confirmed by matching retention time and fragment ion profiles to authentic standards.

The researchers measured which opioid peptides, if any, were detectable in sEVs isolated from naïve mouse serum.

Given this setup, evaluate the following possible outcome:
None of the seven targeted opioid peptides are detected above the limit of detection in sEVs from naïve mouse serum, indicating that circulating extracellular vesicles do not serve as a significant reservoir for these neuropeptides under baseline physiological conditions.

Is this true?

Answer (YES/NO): NO